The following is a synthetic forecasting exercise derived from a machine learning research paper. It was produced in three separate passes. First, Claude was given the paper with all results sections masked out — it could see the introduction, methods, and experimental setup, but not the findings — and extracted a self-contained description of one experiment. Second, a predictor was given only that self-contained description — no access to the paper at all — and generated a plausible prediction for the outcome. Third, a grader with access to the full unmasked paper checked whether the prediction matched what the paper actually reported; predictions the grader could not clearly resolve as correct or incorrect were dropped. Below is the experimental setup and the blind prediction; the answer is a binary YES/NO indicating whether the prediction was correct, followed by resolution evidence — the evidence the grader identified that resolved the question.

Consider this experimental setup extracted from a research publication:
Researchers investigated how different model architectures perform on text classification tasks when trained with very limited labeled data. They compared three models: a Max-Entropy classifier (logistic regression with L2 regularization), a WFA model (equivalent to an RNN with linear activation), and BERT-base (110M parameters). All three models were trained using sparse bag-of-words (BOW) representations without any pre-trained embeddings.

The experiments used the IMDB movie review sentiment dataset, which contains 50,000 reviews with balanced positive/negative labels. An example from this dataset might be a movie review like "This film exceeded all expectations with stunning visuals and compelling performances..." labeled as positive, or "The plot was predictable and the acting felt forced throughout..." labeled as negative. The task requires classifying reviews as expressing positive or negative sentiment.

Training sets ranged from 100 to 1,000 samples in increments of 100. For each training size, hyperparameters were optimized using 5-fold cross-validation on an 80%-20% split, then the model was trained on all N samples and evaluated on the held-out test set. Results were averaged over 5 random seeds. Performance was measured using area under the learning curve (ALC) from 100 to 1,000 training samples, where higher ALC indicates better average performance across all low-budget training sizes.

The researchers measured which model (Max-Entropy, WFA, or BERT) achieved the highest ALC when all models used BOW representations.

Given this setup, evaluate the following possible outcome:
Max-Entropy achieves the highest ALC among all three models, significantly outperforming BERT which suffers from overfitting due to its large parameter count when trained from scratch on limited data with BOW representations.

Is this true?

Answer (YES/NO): NO